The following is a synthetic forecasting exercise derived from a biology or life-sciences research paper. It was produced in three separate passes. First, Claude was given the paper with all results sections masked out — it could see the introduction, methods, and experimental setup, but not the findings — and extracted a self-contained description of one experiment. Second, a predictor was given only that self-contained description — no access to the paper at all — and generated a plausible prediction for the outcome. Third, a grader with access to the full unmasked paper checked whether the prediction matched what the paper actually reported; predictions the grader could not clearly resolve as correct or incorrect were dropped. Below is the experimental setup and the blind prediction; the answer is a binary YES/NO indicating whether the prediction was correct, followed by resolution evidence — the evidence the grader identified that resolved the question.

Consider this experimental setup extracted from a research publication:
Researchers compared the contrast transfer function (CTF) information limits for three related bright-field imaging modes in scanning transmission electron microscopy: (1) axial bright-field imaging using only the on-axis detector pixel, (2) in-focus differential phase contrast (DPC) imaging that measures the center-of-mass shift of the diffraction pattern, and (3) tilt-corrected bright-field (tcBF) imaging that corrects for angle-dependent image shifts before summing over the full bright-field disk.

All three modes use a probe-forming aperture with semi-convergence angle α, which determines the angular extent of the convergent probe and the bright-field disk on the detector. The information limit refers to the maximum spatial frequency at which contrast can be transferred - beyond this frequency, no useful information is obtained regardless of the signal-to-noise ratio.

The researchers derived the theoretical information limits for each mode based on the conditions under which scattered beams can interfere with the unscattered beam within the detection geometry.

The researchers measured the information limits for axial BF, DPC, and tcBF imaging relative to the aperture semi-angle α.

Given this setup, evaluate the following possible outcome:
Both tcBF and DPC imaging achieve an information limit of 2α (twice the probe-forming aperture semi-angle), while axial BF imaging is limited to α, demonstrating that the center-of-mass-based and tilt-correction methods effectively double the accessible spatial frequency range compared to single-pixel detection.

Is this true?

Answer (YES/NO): YES